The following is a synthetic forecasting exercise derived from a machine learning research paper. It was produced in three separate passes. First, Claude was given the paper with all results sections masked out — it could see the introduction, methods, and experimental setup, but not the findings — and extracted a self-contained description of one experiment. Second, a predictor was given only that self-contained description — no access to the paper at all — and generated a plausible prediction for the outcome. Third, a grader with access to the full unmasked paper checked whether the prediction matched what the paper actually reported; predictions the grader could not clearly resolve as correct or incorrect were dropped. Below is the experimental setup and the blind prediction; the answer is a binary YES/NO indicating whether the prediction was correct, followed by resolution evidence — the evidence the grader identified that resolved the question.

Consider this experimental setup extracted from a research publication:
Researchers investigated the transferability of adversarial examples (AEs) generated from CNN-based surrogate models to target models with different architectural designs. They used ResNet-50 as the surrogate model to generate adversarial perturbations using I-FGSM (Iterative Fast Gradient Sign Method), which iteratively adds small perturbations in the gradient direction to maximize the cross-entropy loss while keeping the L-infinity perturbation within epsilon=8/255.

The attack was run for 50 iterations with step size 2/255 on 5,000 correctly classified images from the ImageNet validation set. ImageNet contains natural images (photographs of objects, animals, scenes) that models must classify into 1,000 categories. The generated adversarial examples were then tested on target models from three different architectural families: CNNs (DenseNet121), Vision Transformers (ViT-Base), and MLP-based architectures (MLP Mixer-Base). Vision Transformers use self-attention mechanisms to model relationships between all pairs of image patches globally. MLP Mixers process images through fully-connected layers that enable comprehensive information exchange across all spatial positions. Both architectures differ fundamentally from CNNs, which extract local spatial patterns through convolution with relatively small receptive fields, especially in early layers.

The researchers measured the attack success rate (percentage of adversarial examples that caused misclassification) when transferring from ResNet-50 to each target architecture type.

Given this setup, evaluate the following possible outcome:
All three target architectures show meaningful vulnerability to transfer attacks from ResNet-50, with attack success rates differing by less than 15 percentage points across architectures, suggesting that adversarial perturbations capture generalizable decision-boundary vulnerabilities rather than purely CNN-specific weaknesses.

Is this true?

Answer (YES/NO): NO